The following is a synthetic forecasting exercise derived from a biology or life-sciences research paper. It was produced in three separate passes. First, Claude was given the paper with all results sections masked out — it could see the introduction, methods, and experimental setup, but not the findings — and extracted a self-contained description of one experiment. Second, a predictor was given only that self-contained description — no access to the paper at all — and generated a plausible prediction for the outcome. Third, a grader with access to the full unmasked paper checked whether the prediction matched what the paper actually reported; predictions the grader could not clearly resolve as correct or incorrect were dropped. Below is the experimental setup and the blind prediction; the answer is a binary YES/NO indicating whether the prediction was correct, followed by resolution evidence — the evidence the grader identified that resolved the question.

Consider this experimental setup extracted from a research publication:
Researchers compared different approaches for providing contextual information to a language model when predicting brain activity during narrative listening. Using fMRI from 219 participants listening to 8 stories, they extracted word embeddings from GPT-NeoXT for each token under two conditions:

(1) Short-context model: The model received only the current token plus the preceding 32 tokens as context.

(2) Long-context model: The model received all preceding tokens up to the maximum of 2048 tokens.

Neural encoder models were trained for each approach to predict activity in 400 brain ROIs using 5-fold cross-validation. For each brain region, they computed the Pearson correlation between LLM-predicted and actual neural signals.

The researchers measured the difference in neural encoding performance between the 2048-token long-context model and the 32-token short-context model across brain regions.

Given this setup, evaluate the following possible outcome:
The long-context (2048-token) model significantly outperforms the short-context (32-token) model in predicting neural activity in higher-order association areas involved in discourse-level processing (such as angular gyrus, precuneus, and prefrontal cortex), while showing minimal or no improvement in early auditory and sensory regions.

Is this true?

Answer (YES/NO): NO